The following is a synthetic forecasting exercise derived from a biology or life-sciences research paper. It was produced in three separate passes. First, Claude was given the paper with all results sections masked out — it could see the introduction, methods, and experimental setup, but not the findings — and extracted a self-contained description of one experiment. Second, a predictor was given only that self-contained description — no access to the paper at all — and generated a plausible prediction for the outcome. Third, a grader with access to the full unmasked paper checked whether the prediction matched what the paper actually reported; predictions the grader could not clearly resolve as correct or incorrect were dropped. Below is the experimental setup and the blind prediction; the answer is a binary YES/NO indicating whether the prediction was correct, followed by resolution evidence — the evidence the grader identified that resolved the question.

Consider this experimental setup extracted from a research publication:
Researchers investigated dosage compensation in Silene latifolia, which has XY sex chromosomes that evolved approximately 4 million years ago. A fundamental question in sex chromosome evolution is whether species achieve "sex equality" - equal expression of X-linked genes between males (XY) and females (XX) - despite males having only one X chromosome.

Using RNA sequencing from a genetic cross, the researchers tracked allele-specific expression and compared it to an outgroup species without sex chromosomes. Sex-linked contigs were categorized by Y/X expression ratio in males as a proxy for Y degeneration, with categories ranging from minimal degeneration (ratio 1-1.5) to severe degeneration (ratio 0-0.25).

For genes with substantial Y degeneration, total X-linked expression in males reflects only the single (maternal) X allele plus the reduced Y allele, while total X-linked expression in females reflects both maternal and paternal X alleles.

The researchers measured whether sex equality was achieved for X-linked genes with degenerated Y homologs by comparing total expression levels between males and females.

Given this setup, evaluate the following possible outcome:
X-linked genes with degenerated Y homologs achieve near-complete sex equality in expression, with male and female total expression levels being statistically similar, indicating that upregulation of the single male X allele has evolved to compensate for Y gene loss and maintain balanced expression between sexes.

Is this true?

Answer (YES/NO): NO